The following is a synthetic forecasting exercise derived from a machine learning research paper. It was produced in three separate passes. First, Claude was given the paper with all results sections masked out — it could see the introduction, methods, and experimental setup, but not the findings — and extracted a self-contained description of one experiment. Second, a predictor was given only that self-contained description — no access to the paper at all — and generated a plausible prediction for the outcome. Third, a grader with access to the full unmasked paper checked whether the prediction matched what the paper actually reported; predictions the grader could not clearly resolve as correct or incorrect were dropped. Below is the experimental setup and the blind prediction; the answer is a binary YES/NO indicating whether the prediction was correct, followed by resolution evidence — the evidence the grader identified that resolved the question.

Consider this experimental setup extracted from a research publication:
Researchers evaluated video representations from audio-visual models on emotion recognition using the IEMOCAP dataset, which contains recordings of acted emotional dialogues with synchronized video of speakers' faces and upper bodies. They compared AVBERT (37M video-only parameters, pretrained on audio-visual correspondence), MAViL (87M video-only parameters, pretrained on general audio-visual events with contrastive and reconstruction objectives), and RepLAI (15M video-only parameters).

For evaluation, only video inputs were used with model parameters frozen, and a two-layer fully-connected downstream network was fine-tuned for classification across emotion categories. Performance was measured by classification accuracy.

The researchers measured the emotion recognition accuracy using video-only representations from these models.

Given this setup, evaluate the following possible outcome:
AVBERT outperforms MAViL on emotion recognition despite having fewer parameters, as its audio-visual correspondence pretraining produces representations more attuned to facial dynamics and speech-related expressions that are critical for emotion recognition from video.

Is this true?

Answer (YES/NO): YES